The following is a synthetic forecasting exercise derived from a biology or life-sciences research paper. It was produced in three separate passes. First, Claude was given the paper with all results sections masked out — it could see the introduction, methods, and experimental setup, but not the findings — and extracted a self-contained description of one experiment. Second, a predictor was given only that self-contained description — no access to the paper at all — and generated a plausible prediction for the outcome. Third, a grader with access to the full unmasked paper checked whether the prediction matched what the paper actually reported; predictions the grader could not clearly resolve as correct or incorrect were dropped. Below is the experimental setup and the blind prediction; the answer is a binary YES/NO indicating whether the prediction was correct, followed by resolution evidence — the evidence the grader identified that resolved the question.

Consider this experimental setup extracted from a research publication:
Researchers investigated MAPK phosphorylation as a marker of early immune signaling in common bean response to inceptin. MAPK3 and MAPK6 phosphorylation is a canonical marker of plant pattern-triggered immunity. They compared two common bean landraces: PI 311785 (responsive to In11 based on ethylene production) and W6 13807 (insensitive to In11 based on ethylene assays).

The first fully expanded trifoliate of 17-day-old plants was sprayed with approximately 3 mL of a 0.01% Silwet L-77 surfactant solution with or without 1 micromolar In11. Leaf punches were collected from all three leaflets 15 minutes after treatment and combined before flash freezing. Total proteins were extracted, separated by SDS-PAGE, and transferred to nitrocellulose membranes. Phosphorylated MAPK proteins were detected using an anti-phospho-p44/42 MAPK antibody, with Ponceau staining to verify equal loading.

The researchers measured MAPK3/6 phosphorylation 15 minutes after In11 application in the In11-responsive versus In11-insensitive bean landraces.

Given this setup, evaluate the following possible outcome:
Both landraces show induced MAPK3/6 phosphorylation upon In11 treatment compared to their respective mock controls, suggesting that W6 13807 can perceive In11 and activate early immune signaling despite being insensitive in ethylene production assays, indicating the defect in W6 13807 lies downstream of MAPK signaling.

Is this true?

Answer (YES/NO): NO